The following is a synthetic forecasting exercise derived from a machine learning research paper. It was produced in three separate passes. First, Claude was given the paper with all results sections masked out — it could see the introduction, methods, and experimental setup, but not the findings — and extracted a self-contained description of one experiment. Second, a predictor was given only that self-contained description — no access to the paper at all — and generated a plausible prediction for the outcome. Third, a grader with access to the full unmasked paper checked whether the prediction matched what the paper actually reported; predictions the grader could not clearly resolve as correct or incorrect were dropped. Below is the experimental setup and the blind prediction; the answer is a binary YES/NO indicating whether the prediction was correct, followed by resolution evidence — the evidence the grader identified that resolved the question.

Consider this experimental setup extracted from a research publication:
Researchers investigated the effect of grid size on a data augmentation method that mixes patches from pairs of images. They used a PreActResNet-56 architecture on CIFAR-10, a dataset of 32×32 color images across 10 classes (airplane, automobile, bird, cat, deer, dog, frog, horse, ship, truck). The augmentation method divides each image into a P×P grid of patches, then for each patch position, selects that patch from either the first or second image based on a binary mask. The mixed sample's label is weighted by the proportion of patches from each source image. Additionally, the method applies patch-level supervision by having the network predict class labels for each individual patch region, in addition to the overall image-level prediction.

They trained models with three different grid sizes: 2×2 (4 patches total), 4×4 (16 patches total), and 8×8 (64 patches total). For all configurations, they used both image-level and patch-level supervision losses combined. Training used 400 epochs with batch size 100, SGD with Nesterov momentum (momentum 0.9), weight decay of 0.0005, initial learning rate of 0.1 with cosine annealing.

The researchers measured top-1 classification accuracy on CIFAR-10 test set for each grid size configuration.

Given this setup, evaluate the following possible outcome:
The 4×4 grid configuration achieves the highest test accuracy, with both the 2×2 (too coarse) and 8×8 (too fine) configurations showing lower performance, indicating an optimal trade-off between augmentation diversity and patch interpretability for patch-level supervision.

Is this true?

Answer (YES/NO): YES